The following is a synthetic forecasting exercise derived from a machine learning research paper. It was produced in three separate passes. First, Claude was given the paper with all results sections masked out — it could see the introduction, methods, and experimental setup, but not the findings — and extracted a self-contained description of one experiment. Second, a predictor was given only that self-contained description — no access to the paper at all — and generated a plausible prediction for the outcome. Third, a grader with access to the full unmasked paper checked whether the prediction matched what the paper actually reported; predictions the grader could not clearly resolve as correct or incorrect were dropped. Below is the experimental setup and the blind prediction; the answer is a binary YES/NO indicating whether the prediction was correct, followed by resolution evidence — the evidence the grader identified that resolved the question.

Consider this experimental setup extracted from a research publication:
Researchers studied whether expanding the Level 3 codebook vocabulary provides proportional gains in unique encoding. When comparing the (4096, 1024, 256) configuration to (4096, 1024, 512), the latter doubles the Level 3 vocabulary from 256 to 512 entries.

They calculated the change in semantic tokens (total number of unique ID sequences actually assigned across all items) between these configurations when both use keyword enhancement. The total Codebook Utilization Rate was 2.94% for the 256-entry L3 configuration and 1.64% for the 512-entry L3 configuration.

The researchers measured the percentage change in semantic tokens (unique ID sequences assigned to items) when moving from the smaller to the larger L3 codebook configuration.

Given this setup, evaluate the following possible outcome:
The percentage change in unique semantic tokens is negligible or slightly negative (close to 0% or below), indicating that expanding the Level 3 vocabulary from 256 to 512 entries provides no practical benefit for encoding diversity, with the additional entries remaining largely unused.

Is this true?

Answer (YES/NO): NO